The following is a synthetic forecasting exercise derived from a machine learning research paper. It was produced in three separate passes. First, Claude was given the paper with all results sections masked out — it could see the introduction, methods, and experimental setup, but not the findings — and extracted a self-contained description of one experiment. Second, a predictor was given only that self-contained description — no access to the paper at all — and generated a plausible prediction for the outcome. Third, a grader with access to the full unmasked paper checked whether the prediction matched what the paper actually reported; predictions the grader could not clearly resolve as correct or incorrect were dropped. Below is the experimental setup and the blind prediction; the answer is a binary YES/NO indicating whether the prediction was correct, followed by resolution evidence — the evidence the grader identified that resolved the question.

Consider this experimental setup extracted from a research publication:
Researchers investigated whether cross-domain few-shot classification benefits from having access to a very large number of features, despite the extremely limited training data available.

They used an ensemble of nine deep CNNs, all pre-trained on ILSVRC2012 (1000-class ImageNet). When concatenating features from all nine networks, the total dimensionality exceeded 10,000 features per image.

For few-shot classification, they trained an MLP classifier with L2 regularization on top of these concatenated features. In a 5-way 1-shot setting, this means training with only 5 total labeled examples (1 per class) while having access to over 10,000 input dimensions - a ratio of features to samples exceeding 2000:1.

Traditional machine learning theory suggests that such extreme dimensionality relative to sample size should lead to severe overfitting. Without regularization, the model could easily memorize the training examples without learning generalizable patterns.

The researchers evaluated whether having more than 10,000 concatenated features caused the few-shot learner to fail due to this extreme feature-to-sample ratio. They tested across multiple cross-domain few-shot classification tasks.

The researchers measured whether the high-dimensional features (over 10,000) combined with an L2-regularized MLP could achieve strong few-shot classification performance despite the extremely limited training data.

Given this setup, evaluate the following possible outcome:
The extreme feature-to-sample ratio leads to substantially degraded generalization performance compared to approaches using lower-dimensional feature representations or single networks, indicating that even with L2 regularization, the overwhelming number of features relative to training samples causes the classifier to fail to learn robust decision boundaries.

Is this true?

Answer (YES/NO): NO